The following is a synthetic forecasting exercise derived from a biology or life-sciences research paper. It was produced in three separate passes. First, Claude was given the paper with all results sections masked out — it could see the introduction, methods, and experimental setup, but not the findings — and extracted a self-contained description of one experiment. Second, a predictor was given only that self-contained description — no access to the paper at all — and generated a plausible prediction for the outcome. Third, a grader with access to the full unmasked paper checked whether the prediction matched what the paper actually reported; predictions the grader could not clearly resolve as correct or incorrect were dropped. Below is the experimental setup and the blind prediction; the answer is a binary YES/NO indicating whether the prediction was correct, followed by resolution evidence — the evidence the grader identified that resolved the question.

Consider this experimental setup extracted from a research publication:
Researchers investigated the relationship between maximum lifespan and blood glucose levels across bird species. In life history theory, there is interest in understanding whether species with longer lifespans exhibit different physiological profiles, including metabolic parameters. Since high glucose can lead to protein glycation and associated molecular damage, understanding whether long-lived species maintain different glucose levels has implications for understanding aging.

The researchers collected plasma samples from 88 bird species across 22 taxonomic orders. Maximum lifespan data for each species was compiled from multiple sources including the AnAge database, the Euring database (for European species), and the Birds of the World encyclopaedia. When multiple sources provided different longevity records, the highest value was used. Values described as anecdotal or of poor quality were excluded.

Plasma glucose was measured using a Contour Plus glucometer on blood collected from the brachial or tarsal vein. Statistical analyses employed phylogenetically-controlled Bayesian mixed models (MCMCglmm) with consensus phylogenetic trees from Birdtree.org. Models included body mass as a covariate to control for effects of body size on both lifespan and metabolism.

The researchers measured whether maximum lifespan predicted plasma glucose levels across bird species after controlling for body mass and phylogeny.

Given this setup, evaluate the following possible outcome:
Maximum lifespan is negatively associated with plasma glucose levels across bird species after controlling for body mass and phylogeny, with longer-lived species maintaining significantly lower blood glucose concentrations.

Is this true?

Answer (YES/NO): NO